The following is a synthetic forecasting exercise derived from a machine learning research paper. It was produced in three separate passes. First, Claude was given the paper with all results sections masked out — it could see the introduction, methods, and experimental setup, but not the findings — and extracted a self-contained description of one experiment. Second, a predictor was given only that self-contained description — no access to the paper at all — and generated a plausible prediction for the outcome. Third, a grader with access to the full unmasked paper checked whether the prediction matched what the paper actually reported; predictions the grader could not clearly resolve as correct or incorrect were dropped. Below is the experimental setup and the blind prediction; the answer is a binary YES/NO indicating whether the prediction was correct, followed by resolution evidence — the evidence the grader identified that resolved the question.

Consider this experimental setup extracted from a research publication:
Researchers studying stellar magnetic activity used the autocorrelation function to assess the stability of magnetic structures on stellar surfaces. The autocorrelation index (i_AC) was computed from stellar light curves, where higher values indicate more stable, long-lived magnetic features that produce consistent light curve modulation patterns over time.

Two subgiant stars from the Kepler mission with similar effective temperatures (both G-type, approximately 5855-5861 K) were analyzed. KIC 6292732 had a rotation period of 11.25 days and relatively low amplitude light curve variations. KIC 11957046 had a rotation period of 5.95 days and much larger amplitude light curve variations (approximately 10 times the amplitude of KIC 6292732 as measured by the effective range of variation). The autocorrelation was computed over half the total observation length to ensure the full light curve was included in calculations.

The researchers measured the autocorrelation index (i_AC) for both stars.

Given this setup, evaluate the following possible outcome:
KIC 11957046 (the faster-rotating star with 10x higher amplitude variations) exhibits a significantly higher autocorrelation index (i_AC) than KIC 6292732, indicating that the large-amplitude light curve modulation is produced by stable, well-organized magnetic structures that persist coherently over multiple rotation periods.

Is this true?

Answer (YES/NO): NO